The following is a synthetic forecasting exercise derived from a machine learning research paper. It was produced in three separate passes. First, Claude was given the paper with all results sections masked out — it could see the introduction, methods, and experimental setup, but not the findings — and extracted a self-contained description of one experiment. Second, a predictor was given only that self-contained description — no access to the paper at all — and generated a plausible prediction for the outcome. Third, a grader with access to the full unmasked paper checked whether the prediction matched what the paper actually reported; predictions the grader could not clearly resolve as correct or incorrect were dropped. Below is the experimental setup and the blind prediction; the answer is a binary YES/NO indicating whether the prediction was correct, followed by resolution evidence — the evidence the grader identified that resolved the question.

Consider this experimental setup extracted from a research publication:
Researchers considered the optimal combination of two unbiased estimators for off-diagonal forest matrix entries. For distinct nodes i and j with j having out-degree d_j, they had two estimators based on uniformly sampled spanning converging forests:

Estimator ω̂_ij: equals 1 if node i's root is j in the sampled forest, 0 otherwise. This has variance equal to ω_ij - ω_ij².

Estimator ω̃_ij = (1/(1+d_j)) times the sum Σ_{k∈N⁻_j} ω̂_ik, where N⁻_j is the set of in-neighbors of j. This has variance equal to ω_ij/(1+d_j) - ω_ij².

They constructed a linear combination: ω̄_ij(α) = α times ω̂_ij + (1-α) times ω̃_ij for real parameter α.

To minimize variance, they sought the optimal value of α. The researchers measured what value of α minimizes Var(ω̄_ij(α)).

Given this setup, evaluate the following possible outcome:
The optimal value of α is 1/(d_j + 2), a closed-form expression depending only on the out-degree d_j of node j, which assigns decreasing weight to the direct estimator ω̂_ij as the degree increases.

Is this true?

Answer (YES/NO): YES